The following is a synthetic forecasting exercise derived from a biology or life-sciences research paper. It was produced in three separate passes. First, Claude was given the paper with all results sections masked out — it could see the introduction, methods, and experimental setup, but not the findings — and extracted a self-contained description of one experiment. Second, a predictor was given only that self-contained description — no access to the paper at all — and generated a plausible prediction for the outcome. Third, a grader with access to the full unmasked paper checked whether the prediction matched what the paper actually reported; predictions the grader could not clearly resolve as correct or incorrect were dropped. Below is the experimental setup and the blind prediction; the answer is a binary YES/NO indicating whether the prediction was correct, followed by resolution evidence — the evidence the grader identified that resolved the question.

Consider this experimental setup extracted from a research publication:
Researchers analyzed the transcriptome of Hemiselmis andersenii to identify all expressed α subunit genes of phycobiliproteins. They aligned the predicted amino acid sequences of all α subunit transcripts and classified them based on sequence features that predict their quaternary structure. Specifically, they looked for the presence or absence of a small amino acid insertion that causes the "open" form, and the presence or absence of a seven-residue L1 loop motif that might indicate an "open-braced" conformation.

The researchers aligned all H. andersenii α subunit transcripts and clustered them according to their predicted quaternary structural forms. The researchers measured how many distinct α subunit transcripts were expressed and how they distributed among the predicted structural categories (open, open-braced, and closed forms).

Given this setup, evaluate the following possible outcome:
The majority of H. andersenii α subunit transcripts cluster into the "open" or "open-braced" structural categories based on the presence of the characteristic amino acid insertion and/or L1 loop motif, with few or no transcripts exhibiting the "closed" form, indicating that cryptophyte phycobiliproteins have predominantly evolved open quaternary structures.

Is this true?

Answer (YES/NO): NO